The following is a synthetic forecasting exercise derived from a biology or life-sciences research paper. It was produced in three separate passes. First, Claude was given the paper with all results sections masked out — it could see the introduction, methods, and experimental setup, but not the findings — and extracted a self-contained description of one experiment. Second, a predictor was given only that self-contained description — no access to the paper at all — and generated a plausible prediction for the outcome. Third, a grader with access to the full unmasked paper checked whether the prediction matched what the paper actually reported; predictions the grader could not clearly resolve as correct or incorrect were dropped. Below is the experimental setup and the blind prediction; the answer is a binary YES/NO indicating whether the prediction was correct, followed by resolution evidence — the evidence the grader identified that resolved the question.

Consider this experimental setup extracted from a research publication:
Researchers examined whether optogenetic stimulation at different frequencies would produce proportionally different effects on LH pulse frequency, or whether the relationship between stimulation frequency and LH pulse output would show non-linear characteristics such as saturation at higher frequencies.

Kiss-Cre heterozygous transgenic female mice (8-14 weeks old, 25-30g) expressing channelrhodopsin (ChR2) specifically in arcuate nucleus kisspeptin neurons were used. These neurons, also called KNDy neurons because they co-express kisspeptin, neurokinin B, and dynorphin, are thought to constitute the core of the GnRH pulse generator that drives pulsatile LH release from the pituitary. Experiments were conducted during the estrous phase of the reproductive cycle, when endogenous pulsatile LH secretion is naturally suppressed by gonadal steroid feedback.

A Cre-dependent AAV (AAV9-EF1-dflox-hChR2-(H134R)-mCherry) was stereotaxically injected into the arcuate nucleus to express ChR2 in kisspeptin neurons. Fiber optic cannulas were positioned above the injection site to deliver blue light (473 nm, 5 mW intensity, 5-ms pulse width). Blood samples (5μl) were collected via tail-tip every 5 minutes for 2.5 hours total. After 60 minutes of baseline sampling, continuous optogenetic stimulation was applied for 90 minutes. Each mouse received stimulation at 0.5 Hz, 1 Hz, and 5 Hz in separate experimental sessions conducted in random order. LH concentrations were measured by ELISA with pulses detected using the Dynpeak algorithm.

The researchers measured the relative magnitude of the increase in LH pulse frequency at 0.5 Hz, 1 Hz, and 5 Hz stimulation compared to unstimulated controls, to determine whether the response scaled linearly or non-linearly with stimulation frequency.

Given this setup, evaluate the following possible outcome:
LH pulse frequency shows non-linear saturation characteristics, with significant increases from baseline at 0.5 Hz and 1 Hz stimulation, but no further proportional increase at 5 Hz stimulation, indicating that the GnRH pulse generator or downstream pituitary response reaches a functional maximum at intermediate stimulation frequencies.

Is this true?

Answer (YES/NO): NO